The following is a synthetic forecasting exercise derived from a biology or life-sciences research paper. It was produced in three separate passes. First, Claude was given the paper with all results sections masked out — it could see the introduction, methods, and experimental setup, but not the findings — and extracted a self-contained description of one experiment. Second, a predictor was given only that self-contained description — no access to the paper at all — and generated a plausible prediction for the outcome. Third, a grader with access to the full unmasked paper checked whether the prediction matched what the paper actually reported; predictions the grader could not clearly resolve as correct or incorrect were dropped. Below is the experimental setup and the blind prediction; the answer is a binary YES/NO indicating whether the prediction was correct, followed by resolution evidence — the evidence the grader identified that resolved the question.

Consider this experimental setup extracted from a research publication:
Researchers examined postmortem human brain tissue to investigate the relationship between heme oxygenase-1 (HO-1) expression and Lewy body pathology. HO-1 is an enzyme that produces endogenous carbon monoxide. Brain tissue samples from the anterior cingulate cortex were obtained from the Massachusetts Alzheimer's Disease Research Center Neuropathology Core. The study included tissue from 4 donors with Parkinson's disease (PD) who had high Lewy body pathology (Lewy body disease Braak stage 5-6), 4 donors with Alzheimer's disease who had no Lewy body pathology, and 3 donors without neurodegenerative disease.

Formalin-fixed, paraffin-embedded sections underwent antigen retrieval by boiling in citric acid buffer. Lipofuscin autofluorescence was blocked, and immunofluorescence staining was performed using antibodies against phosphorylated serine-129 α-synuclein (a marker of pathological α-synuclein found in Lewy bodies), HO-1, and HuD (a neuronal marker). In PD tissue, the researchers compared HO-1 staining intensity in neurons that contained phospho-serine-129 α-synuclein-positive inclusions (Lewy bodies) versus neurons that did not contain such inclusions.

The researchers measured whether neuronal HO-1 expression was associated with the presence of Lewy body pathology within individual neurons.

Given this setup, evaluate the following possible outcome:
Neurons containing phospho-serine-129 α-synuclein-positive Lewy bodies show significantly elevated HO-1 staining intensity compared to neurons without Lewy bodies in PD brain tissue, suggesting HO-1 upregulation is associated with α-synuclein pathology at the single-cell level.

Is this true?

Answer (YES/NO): NO